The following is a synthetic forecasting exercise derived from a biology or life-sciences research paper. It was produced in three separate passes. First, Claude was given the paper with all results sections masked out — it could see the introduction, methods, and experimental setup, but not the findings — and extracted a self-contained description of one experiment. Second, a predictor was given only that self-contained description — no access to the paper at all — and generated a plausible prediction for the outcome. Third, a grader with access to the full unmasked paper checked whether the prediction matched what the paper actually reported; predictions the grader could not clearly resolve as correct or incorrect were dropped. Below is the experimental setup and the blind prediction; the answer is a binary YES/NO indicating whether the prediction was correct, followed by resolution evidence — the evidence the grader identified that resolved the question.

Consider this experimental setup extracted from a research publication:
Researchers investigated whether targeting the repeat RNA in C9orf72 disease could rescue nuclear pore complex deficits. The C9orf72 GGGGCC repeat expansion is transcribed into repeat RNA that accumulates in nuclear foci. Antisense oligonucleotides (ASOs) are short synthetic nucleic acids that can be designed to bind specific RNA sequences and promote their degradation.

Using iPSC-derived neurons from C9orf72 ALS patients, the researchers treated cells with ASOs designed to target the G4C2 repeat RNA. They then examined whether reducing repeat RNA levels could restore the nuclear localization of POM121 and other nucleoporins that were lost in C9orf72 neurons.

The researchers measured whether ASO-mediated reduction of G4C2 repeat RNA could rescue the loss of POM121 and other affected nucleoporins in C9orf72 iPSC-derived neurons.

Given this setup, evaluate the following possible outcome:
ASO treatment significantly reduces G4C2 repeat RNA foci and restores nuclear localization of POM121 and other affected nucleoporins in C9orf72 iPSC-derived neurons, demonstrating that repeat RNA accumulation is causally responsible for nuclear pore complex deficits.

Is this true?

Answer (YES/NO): NO